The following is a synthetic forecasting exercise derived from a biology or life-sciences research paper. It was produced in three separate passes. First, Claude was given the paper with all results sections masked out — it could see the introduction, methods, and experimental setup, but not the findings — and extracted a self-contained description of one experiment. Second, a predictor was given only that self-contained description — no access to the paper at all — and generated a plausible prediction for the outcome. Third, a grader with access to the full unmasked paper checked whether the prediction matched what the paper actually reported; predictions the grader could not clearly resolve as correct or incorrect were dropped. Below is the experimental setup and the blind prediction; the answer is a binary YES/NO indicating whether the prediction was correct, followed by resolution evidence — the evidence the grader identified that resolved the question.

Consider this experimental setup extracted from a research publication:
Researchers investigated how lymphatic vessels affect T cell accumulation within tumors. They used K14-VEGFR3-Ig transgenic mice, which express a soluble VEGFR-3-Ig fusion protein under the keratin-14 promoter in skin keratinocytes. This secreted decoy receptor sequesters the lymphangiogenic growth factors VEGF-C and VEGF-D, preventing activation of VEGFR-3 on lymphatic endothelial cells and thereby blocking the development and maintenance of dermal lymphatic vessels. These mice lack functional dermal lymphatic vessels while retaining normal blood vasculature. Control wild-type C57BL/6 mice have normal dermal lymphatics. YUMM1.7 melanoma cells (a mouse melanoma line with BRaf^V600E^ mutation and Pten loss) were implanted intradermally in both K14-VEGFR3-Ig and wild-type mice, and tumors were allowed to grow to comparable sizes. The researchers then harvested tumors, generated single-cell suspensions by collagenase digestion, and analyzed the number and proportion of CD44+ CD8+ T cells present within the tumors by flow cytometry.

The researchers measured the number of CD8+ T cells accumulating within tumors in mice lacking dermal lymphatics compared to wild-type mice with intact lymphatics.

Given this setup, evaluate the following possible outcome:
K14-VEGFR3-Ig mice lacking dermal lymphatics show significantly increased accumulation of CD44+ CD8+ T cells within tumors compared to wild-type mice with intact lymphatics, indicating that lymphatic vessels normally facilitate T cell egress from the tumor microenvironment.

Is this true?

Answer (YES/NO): YES